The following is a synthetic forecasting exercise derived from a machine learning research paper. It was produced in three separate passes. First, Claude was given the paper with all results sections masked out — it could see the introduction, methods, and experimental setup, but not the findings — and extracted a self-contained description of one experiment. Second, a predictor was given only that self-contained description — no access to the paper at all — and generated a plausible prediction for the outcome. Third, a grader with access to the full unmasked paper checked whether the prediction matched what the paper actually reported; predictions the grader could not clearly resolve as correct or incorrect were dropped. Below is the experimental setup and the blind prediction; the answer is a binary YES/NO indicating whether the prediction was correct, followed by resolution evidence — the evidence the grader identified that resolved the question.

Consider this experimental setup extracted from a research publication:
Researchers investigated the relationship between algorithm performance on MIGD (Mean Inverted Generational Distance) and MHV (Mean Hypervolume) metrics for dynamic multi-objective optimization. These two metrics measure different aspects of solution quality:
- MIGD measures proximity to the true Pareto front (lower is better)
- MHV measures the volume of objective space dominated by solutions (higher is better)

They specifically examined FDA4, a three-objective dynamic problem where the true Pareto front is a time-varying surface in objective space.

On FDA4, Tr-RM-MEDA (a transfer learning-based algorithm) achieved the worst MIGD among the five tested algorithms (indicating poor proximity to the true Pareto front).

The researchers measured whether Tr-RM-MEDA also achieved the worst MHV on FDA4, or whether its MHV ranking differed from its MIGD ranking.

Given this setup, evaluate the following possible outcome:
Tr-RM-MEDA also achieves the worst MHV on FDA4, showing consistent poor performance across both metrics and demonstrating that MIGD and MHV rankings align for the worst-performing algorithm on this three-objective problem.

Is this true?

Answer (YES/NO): NO